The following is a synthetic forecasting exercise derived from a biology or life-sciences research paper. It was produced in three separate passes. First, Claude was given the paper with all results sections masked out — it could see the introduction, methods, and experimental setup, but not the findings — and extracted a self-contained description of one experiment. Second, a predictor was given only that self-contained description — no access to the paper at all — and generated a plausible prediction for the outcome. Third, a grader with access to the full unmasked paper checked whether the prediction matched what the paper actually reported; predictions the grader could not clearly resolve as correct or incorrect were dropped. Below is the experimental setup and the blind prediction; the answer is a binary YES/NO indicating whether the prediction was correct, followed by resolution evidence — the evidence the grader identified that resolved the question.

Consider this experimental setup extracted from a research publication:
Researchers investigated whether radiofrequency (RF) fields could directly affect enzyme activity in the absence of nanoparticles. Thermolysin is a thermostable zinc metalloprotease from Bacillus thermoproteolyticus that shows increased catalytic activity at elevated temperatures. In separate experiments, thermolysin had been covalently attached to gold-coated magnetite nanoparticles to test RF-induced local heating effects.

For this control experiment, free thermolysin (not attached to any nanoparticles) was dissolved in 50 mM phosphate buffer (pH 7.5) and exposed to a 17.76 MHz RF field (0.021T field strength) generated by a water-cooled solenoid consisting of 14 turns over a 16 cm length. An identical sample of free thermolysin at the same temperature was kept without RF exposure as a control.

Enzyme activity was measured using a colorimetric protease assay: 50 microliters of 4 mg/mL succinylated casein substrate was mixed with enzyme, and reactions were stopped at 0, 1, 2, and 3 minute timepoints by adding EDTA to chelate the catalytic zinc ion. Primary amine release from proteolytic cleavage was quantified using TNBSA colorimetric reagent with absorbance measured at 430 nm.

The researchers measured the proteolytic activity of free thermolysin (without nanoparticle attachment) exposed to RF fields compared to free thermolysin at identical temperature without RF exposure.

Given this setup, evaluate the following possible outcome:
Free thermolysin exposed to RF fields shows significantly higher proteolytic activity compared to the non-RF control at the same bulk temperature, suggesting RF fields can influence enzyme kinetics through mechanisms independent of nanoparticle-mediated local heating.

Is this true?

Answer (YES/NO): NO